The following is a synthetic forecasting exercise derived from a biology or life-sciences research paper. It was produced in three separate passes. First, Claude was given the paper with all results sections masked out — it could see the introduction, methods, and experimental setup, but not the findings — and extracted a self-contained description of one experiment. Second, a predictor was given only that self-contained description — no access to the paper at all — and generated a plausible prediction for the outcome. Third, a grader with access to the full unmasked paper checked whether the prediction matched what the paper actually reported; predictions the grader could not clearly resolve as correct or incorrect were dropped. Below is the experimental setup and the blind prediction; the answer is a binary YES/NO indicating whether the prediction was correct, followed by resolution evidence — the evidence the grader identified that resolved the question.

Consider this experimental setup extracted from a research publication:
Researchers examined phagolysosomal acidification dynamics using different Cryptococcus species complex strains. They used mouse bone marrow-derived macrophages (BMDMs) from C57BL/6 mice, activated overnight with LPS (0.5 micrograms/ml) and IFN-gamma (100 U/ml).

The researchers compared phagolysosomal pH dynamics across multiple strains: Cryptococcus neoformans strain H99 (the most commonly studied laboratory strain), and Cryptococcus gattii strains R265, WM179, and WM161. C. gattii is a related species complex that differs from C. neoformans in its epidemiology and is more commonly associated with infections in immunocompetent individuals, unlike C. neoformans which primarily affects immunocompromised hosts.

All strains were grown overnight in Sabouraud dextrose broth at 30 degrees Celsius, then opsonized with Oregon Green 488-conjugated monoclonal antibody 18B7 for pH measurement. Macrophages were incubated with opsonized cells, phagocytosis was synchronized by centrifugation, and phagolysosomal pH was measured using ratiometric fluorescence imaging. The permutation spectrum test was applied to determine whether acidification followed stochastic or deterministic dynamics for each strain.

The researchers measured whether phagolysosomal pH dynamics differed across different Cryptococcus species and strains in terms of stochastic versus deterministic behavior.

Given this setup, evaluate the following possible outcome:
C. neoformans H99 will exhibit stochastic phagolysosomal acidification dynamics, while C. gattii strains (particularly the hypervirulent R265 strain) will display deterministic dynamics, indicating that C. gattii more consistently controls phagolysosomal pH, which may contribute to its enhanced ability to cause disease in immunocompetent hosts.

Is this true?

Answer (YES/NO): NO